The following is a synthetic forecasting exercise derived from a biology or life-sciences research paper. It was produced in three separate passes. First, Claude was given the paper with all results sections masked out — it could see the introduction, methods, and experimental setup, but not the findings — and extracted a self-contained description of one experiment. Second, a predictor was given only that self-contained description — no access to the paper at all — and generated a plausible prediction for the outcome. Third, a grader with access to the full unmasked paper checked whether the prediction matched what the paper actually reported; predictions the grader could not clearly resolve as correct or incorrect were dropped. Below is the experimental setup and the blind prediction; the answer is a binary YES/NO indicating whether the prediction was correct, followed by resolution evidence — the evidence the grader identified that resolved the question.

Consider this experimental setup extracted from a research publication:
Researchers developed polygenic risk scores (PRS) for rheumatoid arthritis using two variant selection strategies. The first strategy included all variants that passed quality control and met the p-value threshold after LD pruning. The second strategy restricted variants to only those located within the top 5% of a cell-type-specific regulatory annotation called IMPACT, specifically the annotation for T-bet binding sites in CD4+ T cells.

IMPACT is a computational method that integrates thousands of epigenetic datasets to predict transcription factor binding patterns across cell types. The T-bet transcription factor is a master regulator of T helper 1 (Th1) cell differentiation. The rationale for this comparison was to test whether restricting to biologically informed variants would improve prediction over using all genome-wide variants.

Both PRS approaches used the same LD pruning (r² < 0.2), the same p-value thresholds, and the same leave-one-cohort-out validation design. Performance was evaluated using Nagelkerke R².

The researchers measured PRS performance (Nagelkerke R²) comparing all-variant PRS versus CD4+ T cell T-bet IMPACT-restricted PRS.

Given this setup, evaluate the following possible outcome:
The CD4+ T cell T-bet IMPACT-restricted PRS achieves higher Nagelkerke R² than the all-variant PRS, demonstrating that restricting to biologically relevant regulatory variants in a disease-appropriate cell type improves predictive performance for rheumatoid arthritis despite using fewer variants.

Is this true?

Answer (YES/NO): YES